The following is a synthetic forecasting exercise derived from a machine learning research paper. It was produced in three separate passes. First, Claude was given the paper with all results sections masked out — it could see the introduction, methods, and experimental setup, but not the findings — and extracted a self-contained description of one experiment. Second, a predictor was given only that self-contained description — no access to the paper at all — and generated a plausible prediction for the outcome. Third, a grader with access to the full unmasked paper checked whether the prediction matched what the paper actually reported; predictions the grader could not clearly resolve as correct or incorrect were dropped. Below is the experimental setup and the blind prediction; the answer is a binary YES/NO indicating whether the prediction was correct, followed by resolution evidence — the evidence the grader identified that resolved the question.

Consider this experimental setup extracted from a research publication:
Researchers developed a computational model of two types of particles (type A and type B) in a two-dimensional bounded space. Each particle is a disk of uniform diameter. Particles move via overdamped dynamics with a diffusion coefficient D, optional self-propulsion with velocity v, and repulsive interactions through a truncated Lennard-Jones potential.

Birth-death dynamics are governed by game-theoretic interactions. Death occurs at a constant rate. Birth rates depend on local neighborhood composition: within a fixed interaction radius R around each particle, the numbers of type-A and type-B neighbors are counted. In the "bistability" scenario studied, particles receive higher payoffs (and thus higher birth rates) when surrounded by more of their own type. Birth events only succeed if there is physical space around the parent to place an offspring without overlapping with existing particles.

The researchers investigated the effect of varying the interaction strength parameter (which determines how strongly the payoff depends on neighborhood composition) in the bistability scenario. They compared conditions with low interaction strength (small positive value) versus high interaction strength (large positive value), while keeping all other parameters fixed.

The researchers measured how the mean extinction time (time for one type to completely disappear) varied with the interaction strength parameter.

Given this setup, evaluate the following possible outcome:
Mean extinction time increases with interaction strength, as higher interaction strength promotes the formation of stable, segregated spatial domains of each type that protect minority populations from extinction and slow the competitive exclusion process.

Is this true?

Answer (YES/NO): NO